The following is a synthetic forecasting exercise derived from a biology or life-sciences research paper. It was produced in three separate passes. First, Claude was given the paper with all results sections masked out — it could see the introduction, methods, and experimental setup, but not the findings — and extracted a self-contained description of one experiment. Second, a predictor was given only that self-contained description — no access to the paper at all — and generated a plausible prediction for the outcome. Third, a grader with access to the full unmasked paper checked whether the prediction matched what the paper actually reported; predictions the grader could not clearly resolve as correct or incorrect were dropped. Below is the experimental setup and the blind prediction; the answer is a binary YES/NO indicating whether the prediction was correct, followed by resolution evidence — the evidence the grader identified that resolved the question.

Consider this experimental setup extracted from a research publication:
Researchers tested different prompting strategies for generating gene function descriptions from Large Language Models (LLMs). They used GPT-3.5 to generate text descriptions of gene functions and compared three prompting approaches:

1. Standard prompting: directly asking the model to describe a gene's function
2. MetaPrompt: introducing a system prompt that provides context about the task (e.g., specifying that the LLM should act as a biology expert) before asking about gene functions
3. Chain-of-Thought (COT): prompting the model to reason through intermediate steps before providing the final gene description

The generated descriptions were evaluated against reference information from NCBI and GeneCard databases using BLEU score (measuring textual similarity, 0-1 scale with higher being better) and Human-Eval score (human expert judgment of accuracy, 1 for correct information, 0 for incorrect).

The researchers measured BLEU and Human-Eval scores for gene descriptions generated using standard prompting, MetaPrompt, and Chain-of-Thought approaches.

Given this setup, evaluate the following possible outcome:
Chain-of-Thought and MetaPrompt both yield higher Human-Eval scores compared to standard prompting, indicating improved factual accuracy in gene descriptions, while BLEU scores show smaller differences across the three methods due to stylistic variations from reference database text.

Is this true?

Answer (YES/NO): NO